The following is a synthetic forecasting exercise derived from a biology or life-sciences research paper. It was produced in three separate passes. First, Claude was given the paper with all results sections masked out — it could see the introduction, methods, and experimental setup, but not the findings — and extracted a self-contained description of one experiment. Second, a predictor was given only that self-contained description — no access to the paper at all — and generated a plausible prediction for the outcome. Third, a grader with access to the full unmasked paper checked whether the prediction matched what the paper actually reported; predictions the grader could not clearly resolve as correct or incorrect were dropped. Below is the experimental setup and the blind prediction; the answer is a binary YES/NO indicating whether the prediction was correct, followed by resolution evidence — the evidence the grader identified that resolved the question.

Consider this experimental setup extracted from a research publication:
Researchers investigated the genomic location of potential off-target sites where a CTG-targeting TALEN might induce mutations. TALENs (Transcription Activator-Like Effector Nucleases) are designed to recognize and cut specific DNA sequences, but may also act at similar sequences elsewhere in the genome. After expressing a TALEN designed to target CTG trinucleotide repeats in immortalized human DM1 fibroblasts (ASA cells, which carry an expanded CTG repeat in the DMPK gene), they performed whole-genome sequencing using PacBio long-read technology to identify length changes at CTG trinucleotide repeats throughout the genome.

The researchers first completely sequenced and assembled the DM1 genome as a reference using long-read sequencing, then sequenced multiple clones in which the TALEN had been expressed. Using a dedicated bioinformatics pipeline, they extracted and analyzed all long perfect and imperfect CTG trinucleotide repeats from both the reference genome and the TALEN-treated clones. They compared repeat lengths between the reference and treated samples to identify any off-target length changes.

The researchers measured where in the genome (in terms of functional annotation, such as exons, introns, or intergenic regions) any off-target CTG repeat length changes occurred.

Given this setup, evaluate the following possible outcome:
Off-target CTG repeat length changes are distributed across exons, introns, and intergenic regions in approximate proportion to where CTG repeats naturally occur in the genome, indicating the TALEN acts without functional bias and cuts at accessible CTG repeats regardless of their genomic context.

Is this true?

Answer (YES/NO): NO